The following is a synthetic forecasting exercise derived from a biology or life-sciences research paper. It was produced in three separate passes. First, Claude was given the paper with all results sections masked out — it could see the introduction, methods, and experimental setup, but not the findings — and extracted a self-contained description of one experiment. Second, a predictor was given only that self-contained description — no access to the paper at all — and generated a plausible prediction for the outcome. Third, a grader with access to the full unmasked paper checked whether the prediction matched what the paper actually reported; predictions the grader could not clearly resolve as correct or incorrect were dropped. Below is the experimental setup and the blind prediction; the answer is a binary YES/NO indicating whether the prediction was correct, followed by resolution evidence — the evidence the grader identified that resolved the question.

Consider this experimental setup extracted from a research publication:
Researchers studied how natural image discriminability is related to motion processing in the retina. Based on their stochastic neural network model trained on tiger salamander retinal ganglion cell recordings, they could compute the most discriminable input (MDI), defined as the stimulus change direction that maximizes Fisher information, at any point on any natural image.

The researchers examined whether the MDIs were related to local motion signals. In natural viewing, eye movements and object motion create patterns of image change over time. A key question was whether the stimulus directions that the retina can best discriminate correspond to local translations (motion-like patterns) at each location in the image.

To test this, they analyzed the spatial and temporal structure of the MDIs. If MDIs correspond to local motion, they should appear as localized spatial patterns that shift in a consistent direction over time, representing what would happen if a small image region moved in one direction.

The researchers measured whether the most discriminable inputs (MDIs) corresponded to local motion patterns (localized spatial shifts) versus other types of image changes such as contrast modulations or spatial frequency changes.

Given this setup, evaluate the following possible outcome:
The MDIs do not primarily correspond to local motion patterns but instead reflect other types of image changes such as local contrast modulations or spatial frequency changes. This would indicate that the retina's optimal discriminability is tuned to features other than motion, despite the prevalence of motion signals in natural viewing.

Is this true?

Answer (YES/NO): NO